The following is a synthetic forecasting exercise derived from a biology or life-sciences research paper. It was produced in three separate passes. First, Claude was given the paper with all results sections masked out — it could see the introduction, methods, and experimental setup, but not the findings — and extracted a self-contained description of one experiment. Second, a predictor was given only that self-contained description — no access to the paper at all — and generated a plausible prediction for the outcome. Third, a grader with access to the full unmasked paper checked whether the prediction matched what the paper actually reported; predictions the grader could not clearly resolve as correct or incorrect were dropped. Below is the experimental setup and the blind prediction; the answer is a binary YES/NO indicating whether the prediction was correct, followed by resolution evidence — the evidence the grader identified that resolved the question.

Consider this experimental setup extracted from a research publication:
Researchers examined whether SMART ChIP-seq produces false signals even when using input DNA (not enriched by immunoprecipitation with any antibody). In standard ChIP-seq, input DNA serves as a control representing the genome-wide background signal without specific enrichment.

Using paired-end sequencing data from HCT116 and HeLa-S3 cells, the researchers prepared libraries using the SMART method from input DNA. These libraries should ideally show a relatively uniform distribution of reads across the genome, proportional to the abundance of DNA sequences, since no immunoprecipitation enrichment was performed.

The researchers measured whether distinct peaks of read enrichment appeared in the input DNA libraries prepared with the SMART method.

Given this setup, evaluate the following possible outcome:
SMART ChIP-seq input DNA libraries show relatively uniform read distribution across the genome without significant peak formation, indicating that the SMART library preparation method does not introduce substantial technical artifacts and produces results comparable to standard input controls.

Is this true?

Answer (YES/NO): NO